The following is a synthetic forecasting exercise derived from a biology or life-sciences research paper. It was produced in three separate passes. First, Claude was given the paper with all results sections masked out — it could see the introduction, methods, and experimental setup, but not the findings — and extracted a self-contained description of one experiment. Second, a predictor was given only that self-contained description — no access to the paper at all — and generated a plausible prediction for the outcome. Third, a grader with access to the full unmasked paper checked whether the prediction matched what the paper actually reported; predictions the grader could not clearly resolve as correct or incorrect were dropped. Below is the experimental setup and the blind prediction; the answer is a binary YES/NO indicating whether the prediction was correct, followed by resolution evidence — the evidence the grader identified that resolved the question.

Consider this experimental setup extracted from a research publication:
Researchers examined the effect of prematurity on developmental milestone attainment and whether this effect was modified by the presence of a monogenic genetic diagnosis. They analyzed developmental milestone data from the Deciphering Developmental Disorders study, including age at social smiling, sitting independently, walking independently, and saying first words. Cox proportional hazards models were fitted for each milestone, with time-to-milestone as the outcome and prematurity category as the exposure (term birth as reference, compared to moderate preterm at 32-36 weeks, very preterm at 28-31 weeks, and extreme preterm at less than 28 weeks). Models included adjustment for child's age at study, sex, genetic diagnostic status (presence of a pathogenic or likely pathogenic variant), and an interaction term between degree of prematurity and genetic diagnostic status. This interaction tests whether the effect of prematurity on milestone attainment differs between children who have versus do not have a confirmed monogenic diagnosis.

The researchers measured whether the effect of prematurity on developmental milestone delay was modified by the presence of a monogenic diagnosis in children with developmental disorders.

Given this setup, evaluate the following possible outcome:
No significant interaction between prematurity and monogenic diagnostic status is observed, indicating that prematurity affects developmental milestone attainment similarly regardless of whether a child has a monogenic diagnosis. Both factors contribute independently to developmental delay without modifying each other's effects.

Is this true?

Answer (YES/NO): YES